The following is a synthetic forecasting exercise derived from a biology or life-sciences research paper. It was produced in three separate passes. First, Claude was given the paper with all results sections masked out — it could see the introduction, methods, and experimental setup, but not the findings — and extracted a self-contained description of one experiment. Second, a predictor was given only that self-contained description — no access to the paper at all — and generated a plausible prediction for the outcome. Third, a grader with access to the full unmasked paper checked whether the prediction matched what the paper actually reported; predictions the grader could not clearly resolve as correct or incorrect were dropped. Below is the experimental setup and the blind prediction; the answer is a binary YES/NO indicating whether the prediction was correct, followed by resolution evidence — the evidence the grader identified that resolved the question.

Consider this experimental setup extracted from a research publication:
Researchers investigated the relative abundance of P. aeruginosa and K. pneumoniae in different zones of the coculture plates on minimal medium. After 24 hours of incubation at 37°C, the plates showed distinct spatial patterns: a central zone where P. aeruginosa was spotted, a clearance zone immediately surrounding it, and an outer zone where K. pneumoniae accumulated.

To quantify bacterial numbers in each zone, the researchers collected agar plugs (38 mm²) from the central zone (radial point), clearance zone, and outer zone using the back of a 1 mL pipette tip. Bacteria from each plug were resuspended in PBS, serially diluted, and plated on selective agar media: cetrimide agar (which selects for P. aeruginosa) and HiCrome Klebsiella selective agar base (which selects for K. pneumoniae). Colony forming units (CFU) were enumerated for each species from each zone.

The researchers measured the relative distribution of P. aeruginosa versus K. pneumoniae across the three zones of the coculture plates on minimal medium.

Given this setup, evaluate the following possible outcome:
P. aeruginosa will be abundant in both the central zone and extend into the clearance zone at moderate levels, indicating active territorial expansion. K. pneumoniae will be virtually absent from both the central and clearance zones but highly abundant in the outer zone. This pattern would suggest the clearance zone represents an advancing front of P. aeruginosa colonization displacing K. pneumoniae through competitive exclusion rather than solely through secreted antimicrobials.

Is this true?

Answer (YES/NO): NO